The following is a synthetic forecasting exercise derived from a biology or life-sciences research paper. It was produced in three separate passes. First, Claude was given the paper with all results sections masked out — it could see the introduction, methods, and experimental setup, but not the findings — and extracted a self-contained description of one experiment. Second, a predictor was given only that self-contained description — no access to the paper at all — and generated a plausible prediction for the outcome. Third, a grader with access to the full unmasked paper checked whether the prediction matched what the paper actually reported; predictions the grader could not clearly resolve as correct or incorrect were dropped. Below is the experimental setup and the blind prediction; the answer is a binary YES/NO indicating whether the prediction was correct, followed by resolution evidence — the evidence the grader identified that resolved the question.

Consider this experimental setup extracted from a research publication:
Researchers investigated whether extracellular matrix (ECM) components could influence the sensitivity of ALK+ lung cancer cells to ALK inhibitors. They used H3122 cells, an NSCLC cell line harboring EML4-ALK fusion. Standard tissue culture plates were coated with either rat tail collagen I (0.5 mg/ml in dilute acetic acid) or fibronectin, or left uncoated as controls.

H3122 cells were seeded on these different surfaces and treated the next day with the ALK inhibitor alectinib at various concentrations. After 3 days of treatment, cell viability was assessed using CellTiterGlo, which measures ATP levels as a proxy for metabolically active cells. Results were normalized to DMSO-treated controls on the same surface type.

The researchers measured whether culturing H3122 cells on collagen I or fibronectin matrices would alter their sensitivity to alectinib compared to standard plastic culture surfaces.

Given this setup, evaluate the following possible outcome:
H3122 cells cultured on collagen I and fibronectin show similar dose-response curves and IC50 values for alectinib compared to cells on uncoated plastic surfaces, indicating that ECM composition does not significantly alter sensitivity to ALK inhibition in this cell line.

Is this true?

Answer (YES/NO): NO